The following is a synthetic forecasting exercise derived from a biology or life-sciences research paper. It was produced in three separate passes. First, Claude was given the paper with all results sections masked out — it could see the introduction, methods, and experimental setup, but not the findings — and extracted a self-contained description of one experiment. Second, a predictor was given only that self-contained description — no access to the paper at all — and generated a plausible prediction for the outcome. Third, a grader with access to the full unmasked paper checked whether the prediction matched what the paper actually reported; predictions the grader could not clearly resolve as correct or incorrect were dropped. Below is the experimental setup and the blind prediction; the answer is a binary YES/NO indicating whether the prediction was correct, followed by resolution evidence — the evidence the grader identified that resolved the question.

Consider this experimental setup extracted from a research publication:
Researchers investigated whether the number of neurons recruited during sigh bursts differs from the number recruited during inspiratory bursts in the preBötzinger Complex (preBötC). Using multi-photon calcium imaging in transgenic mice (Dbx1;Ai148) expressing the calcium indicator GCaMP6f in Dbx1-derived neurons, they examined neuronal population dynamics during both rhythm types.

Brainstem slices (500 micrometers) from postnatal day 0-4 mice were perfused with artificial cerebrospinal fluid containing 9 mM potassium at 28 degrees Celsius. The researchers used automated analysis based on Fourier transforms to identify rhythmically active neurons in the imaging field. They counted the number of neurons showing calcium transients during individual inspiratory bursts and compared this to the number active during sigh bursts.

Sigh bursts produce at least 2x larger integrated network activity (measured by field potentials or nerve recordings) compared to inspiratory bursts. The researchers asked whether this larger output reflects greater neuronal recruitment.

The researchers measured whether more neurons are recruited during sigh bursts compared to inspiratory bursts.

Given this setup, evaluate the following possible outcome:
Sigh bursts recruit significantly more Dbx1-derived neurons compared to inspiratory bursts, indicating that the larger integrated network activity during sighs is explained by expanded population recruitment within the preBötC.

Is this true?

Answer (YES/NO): NO